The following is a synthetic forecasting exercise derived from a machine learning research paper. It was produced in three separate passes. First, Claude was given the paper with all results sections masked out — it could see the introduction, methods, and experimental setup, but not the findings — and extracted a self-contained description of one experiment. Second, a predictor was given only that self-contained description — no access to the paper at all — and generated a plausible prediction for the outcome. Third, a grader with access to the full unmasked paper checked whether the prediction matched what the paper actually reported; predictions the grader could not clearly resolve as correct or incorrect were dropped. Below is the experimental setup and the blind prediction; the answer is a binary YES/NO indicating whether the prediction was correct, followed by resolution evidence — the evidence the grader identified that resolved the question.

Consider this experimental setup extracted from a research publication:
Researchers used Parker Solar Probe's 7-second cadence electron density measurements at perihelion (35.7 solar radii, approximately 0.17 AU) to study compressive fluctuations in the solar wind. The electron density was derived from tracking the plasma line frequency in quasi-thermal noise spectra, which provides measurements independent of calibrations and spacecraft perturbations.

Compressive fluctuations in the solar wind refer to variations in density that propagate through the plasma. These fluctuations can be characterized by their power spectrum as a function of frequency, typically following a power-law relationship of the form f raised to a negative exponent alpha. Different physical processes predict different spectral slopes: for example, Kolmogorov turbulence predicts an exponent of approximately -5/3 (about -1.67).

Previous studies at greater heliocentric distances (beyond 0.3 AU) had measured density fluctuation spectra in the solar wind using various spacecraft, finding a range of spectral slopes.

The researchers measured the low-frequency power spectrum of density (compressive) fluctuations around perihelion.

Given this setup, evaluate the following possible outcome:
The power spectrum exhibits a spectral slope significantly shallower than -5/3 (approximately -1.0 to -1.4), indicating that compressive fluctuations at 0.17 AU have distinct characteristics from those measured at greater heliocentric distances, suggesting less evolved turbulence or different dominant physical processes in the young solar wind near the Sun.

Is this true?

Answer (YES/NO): NO